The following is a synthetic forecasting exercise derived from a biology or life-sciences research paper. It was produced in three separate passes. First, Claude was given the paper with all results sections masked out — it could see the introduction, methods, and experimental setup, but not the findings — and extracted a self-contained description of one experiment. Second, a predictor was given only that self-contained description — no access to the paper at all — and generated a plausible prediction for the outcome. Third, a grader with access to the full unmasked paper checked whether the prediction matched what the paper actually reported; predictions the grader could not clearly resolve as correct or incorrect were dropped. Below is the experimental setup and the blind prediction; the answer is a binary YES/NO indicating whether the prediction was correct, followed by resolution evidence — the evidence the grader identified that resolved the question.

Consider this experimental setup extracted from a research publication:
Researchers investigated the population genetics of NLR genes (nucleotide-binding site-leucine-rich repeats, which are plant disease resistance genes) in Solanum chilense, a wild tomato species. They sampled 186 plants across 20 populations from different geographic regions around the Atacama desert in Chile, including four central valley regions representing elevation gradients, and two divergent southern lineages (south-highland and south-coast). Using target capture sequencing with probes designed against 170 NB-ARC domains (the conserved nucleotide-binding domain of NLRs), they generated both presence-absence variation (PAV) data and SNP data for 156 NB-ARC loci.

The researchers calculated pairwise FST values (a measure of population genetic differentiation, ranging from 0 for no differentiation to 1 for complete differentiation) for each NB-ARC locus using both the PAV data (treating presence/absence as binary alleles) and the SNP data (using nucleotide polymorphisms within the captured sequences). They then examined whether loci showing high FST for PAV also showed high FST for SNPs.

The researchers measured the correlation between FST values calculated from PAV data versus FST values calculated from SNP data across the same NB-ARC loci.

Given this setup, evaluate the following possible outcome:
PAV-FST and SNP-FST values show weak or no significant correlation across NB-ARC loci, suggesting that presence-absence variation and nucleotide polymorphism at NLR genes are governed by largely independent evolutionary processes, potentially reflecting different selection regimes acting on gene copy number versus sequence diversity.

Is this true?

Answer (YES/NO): NO